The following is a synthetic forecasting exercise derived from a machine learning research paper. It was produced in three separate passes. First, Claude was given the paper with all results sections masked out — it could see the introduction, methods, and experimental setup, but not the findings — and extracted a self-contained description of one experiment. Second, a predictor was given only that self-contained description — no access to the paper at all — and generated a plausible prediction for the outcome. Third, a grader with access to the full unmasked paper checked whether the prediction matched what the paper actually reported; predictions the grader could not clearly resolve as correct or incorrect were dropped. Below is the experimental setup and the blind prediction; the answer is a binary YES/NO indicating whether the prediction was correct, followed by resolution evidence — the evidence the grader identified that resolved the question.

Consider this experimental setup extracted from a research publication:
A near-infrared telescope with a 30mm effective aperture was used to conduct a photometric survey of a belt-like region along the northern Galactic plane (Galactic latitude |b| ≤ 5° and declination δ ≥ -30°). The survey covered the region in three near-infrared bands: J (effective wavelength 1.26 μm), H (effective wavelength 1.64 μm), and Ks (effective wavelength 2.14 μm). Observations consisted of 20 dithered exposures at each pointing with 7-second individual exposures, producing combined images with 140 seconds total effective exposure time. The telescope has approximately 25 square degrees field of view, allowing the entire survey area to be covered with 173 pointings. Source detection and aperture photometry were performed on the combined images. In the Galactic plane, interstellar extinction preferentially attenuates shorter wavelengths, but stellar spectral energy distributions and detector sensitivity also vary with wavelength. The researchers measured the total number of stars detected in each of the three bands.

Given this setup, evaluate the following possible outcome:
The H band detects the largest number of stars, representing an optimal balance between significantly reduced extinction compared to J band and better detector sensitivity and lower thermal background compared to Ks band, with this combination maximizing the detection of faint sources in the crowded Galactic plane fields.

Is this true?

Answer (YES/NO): YES